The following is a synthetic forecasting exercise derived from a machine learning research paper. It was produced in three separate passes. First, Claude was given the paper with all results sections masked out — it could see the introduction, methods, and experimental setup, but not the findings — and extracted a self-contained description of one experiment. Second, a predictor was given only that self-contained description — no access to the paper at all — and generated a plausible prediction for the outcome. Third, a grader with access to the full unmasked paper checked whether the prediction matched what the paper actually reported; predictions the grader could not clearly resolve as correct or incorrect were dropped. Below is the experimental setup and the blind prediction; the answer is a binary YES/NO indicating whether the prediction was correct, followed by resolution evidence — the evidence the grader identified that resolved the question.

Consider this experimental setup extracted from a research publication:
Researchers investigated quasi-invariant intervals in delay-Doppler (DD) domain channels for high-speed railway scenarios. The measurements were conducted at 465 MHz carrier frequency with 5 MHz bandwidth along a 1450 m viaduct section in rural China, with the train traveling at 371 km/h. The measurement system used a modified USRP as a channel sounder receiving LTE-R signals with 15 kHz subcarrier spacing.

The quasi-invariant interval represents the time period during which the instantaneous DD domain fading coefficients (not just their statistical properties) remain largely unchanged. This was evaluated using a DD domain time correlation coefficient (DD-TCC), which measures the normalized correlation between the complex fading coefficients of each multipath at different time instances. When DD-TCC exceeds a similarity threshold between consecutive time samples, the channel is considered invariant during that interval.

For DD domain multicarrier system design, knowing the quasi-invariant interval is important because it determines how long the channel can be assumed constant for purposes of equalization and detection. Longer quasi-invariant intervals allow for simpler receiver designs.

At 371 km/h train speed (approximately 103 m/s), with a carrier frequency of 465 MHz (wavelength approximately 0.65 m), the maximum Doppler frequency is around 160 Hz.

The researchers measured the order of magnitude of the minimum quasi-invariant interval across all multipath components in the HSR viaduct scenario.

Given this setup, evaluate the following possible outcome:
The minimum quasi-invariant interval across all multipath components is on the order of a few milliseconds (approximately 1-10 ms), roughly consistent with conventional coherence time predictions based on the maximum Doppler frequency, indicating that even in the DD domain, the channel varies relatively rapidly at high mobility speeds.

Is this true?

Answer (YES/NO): YES